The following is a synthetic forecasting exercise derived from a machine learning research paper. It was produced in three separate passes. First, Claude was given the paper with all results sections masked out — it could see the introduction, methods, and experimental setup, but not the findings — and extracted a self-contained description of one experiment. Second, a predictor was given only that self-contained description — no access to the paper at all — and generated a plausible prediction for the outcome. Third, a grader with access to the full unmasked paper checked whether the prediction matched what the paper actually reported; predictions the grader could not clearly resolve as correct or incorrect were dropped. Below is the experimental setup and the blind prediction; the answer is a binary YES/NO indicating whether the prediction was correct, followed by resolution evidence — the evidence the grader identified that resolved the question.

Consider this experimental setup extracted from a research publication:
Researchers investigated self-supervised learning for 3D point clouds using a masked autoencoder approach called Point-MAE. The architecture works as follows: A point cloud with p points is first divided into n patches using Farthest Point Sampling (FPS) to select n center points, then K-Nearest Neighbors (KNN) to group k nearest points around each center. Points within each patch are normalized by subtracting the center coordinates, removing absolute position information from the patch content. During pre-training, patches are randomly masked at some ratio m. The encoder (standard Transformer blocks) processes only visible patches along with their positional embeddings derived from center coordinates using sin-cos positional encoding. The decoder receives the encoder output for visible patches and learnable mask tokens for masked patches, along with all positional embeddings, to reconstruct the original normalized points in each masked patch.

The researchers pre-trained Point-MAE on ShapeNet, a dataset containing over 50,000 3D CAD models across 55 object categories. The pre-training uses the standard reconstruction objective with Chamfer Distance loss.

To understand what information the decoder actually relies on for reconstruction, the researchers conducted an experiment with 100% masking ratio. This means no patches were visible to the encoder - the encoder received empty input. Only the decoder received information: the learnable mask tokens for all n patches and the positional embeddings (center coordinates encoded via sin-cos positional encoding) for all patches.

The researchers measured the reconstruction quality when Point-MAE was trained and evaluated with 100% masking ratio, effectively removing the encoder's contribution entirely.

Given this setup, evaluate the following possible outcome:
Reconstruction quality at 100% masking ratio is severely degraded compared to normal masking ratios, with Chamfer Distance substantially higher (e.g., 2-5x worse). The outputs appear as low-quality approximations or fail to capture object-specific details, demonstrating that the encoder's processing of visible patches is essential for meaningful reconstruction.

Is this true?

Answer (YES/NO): NO